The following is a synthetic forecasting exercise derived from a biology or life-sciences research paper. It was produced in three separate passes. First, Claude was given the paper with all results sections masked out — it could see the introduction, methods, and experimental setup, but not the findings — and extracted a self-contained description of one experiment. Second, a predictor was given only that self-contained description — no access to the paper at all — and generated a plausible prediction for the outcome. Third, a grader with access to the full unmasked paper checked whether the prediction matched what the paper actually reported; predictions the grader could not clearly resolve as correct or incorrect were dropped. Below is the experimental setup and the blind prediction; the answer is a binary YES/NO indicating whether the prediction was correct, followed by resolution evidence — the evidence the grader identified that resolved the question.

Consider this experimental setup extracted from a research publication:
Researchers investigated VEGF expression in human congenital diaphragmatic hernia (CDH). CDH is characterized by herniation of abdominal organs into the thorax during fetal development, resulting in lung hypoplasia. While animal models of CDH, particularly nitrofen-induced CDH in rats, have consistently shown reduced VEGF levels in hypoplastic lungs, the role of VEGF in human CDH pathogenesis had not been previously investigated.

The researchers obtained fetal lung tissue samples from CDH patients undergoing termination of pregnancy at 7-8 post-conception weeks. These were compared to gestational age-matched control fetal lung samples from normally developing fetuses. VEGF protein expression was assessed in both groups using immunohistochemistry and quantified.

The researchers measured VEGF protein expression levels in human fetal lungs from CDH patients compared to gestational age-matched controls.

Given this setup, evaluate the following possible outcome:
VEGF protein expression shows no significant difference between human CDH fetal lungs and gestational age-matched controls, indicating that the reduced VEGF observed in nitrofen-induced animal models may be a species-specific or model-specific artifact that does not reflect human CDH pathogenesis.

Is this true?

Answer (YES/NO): NO